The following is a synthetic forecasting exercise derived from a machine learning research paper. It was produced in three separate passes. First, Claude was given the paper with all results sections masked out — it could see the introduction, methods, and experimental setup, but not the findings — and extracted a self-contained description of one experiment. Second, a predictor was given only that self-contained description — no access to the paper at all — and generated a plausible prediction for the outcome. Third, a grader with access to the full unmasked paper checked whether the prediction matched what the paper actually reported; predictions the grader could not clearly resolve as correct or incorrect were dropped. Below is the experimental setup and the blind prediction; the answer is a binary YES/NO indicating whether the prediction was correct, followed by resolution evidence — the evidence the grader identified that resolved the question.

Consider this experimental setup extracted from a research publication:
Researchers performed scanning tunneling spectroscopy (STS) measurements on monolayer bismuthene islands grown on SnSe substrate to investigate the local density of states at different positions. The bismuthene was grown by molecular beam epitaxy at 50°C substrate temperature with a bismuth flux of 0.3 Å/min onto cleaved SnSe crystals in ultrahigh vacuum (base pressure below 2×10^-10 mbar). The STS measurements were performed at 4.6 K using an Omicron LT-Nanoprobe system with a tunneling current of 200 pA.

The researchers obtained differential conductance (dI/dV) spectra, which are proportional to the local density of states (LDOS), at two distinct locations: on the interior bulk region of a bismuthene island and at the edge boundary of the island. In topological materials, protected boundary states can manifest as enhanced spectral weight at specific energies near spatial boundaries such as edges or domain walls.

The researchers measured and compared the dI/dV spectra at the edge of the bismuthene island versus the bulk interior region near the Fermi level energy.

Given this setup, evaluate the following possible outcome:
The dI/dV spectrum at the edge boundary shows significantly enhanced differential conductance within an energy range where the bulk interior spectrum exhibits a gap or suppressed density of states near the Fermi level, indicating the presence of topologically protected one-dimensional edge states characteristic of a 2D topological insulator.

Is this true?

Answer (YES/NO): NO